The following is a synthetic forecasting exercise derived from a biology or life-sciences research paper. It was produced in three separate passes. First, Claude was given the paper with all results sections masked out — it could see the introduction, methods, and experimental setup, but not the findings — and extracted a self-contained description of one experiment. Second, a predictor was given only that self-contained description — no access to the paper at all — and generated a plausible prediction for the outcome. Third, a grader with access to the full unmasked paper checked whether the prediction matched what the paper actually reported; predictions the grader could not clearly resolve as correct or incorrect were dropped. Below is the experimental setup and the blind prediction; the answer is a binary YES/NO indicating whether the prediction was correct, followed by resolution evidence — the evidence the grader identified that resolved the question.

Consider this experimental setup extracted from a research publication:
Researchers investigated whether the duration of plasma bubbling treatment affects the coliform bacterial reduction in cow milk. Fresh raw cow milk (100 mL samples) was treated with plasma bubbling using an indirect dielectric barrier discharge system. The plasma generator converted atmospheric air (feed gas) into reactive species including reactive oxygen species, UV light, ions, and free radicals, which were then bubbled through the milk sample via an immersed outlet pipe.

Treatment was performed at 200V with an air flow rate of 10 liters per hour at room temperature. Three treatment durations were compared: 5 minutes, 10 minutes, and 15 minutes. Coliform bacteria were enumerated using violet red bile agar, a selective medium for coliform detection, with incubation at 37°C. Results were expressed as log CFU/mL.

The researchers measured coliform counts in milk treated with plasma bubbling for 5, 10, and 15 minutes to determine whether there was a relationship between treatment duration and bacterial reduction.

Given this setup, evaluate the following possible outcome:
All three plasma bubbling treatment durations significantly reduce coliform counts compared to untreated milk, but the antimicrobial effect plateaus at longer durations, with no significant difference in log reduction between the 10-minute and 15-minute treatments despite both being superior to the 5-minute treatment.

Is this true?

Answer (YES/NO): NO